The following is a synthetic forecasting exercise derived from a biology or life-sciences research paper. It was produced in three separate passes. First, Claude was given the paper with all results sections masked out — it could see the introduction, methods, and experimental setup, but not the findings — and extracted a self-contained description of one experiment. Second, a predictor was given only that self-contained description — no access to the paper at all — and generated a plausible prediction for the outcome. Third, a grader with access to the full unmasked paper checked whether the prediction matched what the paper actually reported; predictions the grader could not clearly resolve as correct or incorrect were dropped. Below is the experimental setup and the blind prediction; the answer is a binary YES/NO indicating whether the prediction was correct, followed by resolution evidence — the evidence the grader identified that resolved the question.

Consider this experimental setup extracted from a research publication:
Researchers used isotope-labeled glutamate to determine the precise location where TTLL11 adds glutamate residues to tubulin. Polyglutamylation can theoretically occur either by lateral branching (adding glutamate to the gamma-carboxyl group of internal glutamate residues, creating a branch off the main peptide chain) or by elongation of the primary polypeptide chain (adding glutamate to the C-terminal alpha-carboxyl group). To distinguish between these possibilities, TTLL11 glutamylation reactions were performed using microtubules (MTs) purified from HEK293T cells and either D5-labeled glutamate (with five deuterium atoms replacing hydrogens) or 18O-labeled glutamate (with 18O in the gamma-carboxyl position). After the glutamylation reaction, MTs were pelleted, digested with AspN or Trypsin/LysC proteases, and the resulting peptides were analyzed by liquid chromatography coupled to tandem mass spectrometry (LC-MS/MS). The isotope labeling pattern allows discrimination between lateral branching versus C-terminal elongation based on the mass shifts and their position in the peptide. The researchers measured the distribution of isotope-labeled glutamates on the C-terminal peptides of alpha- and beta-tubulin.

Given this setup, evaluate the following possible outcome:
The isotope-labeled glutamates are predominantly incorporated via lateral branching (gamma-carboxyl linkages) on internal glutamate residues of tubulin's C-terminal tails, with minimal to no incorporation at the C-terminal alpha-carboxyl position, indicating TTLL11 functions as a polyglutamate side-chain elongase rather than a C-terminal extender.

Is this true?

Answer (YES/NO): NO